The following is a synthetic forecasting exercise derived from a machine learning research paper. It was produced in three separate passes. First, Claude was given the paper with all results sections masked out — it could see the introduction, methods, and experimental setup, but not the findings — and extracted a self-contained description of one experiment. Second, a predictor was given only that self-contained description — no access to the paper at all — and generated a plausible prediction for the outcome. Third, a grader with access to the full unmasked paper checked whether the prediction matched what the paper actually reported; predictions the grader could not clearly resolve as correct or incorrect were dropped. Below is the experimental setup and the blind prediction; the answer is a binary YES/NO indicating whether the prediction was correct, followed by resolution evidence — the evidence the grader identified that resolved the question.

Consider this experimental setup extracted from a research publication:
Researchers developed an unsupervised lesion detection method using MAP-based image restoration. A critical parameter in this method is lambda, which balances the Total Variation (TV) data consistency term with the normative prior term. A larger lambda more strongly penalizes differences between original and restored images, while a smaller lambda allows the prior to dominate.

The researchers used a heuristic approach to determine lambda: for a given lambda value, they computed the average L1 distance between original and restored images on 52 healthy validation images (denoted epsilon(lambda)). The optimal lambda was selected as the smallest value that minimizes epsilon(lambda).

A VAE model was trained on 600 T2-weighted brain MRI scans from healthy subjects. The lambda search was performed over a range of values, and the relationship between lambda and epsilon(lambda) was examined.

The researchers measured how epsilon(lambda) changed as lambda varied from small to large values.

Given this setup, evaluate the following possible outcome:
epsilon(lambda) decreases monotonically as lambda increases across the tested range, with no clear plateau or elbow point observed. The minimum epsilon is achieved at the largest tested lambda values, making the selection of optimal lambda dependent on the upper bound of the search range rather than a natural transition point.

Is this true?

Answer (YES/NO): NO